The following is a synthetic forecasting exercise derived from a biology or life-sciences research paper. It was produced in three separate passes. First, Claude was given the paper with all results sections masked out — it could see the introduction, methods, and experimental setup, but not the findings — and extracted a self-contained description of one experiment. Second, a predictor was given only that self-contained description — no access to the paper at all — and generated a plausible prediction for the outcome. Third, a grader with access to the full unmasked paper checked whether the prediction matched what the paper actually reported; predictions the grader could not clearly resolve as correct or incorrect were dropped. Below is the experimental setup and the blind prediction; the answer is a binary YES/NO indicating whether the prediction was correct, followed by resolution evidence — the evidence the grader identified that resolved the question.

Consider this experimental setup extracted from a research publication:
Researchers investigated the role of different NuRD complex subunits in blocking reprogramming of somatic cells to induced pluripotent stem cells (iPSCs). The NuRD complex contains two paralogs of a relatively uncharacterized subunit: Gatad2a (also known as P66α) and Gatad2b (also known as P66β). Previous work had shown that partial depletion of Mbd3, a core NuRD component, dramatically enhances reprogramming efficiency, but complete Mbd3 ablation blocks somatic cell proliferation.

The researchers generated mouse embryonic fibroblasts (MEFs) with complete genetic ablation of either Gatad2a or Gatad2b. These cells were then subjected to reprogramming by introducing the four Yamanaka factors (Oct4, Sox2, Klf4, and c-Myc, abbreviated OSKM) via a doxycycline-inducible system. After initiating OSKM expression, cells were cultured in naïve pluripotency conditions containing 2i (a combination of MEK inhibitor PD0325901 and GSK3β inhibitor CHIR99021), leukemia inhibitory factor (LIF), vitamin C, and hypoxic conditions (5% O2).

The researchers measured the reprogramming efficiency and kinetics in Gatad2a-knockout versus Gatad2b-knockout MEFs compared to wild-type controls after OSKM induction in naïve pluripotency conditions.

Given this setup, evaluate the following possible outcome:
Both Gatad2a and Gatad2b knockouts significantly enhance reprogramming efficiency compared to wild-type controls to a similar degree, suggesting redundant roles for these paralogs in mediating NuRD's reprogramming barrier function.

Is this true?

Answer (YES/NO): NO